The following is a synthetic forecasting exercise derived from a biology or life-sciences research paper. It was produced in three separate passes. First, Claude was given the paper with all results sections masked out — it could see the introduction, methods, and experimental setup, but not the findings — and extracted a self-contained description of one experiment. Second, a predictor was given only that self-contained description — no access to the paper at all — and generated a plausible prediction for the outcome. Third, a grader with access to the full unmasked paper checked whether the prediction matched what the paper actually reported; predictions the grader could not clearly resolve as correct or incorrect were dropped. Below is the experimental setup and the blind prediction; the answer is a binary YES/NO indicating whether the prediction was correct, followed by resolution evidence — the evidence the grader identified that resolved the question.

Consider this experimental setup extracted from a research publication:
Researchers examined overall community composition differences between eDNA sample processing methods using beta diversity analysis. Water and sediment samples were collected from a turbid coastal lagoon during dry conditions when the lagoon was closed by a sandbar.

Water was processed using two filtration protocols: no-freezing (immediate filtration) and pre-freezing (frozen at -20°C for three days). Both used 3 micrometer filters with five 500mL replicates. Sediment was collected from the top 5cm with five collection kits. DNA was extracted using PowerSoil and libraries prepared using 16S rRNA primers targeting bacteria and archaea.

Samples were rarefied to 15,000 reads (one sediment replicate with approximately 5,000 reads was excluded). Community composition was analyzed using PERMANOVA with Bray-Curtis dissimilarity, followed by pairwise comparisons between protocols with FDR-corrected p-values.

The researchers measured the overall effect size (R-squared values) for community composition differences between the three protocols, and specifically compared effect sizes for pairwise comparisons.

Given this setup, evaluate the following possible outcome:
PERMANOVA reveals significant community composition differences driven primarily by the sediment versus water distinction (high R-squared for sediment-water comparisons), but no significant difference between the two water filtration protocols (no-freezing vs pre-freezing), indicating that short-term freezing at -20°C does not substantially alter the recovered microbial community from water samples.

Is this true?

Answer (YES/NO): NO